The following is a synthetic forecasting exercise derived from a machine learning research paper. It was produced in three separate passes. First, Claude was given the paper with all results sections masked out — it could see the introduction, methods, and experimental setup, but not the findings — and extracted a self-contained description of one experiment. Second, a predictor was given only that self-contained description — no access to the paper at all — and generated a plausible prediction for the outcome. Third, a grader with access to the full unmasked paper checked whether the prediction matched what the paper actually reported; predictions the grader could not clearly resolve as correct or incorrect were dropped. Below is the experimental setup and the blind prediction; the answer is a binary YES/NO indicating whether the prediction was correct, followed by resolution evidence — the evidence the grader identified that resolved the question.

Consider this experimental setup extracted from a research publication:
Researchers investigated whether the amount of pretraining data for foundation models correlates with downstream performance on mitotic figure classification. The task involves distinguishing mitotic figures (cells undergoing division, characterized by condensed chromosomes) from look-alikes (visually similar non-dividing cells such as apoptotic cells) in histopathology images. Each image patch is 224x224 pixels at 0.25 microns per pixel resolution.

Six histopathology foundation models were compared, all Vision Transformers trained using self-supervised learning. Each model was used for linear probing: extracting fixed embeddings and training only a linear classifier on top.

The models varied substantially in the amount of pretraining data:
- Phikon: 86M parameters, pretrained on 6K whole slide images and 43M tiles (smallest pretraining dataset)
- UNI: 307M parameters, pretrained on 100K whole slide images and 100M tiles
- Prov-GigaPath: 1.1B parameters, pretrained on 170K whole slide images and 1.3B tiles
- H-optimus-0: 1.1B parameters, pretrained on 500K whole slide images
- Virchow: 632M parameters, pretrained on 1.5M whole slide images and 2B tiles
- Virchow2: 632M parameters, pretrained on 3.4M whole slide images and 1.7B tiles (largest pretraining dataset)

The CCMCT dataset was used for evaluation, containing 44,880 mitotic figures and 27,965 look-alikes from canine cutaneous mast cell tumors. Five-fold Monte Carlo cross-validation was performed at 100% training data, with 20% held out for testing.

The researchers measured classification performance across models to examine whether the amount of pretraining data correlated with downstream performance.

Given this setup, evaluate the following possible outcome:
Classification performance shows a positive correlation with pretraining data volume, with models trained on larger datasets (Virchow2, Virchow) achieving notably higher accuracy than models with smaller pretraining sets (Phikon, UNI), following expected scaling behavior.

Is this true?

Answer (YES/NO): NO